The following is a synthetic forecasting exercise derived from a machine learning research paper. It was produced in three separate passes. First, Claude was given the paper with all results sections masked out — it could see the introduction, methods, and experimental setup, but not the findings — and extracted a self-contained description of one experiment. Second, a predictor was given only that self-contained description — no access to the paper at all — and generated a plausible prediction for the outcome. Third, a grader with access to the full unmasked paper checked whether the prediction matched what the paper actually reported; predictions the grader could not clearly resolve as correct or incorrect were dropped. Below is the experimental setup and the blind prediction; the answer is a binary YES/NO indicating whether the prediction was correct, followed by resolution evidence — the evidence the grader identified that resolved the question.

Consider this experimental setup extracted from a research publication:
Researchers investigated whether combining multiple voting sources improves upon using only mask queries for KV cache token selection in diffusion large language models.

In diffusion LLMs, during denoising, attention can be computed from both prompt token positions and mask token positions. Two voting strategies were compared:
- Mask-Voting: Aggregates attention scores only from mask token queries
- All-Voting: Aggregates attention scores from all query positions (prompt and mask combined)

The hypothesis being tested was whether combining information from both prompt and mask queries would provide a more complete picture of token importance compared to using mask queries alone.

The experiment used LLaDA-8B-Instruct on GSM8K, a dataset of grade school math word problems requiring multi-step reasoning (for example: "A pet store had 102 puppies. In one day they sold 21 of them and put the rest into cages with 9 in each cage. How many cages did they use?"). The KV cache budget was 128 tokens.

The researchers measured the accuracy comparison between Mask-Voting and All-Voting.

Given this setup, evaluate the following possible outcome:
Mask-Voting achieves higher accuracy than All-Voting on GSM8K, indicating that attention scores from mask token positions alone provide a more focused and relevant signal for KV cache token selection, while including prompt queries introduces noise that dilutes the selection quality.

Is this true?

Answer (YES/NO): YES